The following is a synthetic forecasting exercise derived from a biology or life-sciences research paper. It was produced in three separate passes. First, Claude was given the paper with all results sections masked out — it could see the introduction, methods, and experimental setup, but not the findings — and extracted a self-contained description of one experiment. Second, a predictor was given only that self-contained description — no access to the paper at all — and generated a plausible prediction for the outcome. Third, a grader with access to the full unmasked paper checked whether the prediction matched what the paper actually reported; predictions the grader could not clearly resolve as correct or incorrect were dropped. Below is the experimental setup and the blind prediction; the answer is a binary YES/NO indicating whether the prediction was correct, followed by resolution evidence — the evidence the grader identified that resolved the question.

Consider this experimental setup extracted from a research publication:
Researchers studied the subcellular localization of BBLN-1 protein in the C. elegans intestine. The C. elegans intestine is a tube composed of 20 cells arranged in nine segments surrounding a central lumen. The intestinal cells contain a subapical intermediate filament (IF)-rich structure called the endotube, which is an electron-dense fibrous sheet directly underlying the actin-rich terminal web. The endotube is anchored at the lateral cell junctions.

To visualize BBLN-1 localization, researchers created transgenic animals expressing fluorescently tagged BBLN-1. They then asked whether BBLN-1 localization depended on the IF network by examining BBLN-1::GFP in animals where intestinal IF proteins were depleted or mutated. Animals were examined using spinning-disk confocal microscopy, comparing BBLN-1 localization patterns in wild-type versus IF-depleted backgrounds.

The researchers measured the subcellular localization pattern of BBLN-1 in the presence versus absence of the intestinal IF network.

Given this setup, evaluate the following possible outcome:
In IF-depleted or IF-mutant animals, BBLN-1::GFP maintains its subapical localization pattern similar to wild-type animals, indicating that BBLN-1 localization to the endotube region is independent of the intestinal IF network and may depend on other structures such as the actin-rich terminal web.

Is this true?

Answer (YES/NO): NO